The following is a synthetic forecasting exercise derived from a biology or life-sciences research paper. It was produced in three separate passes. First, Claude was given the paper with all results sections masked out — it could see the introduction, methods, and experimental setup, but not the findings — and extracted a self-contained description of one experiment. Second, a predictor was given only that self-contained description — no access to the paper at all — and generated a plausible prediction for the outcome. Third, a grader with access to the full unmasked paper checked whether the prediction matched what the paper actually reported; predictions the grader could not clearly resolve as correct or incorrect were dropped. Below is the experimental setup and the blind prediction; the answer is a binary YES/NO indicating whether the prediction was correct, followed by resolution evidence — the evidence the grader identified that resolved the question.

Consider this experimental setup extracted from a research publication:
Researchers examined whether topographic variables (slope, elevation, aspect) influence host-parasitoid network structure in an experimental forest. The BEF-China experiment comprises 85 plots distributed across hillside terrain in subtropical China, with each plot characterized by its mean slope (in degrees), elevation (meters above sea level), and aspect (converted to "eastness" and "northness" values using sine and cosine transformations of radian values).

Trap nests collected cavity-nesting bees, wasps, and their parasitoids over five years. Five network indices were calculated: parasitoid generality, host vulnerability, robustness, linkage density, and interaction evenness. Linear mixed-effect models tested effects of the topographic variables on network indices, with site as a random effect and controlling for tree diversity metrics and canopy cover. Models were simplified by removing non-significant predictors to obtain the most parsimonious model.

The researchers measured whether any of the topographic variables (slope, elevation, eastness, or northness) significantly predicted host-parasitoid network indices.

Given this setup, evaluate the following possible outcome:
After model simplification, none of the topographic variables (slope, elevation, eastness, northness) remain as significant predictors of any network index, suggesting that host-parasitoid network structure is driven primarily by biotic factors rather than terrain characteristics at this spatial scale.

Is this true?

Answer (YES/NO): NO